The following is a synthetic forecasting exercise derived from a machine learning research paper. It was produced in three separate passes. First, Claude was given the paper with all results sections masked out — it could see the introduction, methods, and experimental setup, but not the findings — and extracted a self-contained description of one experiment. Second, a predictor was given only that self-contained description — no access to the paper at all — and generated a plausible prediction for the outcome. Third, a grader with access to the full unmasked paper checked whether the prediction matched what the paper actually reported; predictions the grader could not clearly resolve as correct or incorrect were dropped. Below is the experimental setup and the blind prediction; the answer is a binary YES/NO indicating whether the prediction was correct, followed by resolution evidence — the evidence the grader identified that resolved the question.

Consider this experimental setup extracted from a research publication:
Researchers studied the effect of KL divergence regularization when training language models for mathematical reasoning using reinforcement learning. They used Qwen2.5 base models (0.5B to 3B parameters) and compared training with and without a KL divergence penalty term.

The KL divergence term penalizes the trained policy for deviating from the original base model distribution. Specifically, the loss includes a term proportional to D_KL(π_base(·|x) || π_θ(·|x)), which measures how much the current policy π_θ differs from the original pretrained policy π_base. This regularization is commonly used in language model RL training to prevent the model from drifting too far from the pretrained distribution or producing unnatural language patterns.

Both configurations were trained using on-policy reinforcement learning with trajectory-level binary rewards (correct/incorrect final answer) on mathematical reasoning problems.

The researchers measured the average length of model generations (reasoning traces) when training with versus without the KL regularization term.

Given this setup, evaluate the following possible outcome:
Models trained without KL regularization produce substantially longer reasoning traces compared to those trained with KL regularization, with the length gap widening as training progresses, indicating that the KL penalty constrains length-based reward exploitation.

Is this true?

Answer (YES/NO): NO